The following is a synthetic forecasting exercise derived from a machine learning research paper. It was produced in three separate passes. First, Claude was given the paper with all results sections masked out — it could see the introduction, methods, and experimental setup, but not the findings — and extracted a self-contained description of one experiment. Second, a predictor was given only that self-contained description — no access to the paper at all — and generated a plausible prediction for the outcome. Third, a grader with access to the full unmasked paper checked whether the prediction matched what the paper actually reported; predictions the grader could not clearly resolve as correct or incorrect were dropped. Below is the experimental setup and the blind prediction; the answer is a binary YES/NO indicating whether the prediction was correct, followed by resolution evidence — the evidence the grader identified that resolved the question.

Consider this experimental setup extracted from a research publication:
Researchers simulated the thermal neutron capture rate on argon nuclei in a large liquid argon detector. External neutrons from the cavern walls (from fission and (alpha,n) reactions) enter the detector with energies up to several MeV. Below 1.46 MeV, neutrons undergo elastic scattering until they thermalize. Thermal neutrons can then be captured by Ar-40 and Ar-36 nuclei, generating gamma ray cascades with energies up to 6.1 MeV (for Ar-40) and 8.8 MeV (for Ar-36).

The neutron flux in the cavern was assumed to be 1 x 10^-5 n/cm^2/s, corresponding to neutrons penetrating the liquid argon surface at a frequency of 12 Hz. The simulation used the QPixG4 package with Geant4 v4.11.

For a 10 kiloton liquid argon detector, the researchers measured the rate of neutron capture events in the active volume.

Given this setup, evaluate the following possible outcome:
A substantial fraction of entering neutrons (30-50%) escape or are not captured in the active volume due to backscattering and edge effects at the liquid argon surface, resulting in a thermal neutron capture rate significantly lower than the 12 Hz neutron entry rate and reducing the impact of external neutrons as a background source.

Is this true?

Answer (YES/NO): NO